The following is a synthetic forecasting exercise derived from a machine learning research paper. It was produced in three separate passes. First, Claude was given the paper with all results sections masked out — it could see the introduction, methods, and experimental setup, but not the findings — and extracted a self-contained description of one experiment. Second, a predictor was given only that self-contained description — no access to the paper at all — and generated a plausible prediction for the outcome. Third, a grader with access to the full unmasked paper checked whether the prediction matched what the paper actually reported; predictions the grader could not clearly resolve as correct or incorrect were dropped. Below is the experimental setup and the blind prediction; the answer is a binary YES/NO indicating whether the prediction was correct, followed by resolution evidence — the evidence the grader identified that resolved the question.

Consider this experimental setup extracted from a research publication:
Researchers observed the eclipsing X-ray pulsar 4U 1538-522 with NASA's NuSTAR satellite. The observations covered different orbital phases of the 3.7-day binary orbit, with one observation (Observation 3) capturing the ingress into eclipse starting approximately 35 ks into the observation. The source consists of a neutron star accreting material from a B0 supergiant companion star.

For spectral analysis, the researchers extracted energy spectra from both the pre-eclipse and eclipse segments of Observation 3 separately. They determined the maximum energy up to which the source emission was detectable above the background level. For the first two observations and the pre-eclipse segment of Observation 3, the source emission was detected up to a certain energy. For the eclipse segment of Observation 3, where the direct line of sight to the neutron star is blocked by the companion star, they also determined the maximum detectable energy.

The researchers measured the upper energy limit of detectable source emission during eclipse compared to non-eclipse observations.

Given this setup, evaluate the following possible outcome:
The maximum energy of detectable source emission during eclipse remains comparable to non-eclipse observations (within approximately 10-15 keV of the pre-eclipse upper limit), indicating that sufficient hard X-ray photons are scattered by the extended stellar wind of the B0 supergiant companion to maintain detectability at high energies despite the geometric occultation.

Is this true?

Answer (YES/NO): YES